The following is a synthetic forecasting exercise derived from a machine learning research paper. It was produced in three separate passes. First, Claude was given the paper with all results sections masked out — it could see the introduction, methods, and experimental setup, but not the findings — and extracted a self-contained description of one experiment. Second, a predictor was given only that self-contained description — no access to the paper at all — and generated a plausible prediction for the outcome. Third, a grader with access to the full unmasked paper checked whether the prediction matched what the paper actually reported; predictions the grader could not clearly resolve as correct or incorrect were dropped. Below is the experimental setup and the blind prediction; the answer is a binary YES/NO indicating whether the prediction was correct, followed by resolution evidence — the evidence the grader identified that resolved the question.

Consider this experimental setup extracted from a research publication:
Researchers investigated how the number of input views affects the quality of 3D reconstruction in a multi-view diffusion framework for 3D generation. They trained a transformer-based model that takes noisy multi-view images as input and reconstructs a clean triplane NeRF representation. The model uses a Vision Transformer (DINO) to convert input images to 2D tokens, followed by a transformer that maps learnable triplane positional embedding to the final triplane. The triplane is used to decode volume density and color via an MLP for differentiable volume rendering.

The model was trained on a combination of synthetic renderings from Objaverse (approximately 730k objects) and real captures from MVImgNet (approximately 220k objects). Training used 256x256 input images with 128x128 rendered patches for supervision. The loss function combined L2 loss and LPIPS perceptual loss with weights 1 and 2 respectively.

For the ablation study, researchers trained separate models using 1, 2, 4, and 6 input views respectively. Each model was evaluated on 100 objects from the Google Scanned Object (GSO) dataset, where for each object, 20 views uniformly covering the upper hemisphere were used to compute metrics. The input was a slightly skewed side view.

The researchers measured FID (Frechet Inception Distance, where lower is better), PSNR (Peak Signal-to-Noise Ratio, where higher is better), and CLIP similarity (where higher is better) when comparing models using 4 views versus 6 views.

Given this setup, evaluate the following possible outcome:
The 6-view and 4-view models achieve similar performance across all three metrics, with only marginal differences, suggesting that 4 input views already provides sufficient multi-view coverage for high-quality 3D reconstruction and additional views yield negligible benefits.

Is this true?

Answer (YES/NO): YES